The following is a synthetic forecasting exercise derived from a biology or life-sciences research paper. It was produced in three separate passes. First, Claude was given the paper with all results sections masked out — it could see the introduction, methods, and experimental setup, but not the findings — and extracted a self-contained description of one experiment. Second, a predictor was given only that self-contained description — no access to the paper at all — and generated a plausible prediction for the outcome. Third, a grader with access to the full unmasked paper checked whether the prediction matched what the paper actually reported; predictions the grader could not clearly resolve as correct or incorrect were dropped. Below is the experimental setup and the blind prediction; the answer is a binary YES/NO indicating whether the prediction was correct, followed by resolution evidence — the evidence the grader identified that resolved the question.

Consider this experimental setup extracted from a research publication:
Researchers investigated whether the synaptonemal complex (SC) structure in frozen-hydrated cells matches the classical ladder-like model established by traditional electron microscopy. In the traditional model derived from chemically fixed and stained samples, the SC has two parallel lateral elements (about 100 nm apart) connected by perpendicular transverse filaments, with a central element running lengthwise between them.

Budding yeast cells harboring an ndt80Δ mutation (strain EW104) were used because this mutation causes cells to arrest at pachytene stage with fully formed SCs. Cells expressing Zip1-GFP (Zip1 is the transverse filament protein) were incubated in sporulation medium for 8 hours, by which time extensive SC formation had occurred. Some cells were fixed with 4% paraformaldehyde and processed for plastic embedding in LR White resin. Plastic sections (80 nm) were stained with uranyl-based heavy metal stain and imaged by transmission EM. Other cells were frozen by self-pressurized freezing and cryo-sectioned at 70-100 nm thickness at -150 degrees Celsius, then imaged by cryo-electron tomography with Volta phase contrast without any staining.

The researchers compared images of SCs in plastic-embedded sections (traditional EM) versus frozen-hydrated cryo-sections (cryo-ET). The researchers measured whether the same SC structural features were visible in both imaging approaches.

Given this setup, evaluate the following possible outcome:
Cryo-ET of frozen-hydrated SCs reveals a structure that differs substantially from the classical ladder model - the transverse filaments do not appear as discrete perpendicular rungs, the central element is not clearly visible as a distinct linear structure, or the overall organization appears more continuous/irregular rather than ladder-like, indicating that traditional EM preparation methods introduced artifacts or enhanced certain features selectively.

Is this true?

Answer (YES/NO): YES